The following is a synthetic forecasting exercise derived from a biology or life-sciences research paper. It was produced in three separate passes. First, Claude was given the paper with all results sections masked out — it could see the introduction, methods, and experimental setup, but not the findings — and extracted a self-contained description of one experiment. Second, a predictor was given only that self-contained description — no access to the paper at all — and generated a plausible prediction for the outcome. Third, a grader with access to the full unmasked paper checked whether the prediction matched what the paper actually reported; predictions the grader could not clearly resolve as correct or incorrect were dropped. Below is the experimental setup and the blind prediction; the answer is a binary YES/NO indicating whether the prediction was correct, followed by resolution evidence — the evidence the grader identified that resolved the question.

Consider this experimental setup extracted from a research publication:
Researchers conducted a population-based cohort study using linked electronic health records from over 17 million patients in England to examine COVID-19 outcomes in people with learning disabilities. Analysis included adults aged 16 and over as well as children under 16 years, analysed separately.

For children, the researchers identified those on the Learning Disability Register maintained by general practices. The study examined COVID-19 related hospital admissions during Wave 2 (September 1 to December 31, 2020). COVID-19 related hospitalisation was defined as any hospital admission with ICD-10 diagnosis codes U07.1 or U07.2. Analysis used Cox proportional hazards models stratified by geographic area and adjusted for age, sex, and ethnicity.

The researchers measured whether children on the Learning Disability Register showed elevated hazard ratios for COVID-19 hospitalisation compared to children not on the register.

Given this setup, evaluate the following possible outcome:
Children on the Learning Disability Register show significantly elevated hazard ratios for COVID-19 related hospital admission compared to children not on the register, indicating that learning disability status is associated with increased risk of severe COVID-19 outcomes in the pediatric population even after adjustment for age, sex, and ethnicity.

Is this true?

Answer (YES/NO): YES